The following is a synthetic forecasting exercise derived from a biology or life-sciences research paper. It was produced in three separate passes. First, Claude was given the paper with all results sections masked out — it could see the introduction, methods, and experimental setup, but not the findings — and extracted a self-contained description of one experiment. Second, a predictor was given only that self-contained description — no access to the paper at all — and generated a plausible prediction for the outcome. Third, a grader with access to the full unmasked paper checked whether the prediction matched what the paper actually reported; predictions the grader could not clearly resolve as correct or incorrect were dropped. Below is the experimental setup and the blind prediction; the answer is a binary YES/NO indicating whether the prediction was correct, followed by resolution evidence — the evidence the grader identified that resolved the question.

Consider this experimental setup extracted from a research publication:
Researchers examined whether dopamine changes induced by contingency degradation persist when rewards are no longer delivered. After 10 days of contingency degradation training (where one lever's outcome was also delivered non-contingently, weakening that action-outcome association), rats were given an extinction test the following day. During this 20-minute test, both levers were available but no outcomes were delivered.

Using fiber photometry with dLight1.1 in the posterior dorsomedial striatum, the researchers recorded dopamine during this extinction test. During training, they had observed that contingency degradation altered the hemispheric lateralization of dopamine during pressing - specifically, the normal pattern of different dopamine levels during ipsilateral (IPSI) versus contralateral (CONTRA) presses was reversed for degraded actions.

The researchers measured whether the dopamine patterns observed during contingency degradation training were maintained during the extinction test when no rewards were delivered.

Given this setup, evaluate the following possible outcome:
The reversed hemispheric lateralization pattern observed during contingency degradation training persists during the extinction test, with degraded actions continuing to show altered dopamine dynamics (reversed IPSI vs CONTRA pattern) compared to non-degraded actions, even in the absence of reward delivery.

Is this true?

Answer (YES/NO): YES